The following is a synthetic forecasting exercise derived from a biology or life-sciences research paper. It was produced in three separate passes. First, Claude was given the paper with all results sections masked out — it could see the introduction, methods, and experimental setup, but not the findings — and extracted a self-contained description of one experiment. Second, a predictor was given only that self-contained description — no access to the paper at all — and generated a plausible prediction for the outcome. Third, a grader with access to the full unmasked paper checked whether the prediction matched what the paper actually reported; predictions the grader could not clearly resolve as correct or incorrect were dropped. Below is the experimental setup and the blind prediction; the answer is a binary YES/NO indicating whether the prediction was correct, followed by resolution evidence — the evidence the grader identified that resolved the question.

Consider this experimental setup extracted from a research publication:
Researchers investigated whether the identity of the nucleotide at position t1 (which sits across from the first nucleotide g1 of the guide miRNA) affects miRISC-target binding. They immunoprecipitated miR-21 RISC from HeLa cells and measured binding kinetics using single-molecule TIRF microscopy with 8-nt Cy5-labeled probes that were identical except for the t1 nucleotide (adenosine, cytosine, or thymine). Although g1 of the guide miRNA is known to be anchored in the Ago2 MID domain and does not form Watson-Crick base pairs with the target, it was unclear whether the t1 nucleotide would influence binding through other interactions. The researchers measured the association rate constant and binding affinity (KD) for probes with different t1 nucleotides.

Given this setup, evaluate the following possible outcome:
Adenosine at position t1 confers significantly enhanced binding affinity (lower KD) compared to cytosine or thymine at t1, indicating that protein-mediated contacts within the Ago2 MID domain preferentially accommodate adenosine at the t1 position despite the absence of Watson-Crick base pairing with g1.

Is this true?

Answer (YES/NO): YES